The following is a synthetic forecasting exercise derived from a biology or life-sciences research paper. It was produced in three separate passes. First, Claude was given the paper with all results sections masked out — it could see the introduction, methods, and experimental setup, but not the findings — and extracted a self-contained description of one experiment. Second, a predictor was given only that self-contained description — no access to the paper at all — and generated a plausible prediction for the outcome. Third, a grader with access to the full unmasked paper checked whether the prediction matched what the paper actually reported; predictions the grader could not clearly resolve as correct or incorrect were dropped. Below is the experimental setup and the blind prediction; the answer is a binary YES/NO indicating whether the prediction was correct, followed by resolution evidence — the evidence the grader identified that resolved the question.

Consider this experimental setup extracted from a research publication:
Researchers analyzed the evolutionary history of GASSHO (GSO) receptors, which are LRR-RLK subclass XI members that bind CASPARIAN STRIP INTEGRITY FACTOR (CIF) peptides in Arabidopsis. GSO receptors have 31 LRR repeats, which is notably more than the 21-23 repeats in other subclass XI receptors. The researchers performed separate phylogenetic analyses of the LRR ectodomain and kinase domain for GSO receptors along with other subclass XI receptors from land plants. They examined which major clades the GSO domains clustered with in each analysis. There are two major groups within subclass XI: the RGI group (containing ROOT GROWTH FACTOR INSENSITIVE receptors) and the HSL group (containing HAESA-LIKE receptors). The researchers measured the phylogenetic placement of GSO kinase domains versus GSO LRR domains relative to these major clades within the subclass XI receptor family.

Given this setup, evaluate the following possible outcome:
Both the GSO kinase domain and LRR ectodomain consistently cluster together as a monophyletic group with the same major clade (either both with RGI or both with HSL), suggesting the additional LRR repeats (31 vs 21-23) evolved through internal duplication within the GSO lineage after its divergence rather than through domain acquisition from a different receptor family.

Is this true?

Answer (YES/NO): NO